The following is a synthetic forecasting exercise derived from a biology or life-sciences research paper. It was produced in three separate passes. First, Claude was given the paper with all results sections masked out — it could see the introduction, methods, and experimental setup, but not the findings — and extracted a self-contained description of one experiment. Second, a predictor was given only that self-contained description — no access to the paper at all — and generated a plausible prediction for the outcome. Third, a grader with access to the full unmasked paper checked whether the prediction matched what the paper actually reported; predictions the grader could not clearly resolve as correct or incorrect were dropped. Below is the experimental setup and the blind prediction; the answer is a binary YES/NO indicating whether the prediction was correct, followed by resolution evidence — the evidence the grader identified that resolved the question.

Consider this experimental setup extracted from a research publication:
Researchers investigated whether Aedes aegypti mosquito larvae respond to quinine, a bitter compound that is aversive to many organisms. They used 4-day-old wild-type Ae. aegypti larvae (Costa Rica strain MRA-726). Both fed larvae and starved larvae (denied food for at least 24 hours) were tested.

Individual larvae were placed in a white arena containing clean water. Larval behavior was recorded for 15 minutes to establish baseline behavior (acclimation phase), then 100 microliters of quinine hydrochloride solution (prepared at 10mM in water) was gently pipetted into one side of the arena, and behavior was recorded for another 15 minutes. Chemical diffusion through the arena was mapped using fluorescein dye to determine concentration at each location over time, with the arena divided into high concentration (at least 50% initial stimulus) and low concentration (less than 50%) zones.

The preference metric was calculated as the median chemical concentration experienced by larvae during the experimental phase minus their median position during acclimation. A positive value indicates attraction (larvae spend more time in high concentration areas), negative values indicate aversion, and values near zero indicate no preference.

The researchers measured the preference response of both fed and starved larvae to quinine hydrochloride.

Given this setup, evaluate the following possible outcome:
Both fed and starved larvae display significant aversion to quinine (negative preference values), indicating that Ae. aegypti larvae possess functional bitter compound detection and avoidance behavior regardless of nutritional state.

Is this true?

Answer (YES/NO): YES